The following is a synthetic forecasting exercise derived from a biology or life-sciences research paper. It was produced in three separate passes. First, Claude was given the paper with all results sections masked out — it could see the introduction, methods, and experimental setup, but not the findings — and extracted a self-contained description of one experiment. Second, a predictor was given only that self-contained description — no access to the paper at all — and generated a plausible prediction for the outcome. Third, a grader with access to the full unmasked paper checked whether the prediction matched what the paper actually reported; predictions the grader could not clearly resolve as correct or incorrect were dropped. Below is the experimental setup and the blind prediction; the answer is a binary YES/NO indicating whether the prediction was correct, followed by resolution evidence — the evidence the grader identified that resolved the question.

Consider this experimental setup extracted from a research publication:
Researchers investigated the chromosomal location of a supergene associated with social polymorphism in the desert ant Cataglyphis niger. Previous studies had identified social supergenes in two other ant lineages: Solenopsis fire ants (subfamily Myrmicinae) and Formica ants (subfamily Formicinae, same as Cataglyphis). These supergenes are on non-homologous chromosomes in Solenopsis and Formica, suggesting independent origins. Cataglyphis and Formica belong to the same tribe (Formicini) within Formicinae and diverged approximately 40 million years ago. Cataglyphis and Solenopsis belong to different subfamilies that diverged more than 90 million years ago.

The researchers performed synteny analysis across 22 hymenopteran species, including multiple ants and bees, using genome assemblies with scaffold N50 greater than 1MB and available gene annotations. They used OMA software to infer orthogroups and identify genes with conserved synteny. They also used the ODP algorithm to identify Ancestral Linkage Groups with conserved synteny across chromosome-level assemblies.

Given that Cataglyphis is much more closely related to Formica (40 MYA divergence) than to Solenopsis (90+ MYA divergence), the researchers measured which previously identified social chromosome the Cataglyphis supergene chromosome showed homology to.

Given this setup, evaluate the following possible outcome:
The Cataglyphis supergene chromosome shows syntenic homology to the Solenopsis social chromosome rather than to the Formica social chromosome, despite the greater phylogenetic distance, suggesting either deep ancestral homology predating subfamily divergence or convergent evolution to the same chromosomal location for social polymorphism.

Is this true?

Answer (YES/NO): YES